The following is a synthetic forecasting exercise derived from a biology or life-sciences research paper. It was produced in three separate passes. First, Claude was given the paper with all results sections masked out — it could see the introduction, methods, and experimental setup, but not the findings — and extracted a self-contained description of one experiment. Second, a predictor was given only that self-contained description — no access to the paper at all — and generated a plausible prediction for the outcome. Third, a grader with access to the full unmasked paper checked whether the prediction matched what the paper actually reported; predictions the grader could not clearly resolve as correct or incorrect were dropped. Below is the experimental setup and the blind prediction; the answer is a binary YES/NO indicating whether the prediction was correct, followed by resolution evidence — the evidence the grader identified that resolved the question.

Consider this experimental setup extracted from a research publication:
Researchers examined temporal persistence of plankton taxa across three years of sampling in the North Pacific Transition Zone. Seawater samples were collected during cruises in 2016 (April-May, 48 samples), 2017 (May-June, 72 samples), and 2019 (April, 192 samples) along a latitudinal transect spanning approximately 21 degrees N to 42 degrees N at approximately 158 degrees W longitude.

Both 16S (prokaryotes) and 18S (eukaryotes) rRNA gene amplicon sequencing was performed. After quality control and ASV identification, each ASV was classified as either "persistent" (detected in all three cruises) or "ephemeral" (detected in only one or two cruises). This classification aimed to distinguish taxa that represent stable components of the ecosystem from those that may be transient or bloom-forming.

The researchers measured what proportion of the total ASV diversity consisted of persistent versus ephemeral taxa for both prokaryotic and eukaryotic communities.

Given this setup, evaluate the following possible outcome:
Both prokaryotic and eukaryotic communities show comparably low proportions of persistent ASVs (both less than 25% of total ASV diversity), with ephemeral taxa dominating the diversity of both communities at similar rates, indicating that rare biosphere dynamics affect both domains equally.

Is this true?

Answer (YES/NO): NO